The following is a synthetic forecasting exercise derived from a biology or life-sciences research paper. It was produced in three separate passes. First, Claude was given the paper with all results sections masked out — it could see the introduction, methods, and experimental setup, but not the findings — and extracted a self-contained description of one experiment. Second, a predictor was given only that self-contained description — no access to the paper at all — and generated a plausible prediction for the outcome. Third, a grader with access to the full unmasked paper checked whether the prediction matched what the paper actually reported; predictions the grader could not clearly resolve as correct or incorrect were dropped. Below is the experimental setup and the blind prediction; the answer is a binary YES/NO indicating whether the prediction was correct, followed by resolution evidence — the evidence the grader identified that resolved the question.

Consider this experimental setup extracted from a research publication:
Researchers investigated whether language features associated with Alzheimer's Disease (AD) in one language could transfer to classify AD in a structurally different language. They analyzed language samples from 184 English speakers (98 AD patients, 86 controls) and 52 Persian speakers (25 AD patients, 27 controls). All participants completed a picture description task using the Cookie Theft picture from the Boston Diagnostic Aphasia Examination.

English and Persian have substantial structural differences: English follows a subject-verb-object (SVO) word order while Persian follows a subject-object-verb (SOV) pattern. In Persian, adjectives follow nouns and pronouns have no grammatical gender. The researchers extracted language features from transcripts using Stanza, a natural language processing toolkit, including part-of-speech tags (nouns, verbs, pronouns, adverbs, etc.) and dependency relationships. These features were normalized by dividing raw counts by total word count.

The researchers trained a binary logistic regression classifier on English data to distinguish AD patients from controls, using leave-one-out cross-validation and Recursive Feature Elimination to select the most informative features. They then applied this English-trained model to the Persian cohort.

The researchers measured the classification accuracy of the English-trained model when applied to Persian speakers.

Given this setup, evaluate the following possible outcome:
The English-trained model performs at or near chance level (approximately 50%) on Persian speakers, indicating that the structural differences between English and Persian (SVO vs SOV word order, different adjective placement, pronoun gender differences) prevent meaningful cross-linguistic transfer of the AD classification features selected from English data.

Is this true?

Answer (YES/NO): NO